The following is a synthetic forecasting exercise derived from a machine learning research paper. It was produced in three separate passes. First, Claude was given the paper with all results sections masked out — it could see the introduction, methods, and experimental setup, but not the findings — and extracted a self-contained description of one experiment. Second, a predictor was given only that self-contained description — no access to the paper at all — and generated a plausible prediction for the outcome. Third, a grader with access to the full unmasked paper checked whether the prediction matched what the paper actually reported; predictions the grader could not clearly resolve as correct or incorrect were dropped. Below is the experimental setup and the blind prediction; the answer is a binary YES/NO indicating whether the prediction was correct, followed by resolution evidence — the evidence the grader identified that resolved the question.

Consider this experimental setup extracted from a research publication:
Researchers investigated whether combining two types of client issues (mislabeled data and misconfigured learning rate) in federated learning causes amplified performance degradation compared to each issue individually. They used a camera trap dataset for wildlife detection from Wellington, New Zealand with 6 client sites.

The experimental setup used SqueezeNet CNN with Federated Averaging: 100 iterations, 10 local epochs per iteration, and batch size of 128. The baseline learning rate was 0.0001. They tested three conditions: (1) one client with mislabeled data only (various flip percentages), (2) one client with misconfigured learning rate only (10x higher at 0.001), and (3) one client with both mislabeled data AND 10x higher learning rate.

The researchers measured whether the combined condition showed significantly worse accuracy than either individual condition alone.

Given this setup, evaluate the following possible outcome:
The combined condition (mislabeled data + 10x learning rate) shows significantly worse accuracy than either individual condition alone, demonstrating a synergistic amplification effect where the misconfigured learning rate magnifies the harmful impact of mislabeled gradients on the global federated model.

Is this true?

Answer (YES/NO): YES